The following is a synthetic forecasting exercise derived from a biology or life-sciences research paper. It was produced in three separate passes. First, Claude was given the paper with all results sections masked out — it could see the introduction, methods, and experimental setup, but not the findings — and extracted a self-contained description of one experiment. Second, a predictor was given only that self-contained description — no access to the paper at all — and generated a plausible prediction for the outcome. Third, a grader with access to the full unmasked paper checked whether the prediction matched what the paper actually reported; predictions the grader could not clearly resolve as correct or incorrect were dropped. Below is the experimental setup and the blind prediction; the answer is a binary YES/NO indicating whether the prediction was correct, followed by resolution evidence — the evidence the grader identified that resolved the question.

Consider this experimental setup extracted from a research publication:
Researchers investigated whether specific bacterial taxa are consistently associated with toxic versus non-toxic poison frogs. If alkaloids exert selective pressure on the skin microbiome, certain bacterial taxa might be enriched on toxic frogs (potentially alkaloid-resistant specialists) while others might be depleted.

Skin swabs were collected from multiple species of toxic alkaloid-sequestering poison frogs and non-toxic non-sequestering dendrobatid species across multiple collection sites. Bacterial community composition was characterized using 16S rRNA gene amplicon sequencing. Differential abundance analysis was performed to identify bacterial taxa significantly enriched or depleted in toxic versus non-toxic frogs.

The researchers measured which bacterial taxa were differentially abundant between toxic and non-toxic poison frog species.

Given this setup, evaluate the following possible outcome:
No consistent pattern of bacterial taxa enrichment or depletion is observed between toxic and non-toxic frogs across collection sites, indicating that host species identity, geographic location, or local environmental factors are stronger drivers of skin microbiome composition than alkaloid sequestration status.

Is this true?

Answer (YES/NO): NO